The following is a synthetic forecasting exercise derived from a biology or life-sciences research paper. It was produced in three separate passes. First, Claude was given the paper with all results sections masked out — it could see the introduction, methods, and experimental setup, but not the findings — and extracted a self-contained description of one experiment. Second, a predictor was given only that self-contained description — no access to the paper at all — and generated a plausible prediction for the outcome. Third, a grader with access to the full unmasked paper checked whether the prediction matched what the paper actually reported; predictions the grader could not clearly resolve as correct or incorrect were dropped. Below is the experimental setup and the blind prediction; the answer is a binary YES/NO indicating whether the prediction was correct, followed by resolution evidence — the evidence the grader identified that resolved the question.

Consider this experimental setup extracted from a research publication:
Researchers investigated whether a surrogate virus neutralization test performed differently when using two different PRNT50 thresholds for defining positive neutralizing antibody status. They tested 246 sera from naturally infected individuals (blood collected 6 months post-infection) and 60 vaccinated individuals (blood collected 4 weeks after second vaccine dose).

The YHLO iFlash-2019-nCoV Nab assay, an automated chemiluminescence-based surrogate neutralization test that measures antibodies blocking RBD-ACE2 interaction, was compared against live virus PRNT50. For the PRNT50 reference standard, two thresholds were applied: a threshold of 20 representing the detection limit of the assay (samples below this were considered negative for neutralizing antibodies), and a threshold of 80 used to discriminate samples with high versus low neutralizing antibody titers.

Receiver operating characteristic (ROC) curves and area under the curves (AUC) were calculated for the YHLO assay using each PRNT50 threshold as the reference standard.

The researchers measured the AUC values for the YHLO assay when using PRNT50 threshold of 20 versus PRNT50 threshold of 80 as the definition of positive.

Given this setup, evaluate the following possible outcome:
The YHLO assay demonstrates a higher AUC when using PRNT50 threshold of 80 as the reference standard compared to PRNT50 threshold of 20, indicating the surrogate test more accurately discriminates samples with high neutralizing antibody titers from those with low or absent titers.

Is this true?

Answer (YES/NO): YES